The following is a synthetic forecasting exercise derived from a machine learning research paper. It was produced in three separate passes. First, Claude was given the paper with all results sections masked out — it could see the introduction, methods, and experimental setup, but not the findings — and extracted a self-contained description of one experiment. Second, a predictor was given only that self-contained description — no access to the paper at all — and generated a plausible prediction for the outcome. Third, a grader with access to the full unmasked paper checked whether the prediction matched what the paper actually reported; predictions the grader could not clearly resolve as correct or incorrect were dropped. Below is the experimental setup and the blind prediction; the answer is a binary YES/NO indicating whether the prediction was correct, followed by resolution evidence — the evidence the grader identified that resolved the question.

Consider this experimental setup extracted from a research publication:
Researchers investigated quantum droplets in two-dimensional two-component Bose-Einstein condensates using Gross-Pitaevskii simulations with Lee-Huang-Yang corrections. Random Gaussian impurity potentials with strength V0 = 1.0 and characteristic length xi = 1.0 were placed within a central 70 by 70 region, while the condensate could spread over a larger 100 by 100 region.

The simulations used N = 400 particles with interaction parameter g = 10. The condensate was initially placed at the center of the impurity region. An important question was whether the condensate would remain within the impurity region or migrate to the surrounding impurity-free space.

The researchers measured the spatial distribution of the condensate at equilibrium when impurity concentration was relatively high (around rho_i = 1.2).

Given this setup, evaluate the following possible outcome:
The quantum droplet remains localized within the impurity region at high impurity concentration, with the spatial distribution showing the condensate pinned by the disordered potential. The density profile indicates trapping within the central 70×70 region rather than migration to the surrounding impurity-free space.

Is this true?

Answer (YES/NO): NO